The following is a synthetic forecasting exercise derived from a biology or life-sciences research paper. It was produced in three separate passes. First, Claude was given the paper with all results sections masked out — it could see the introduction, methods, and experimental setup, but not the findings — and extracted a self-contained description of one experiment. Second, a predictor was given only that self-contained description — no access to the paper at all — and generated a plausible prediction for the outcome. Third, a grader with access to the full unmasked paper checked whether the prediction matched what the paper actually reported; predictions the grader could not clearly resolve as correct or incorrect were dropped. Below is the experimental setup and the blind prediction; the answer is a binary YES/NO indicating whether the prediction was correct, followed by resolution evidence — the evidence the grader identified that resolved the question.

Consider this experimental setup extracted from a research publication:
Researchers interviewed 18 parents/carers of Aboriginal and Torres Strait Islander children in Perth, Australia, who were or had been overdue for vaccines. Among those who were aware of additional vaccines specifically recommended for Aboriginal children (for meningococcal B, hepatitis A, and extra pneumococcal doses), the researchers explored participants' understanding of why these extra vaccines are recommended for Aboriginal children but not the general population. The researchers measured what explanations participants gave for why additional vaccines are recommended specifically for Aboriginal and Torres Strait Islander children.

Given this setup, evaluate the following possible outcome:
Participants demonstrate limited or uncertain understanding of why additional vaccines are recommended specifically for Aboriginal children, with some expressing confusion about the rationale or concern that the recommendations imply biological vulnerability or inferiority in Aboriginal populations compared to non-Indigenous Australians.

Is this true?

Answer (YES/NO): YES